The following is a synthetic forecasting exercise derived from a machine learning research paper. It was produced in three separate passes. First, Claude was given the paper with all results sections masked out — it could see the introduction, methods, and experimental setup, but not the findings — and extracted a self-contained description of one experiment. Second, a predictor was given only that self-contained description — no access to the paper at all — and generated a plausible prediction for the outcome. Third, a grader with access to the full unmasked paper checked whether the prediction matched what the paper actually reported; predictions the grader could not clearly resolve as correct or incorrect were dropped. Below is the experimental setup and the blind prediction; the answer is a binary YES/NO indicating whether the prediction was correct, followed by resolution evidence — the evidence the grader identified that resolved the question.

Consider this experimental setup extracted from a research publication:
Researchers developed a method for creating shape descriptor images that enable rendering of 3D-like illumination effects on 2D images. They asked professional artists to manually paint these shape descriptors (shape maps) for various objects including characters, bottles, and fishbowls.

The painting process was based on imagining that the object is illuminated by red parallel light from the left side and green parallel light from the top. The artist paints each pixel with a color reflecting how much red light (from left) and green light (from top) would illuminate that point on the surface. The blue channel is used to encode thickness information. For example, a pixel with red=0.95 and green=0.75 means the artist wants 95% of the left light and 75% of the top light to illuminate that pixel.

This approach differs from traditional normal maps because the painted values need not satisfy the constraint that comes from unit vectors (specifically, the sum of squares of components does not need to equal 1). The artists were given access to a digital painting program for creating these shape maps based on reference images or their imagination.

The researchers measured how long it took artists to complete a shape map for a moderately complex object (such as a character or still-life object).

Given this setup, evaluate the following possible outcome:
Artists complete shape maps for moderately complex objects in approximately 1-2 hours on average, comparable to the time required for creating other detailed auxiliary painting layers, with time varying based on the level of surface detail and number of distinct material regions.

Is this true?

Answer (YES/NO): NO